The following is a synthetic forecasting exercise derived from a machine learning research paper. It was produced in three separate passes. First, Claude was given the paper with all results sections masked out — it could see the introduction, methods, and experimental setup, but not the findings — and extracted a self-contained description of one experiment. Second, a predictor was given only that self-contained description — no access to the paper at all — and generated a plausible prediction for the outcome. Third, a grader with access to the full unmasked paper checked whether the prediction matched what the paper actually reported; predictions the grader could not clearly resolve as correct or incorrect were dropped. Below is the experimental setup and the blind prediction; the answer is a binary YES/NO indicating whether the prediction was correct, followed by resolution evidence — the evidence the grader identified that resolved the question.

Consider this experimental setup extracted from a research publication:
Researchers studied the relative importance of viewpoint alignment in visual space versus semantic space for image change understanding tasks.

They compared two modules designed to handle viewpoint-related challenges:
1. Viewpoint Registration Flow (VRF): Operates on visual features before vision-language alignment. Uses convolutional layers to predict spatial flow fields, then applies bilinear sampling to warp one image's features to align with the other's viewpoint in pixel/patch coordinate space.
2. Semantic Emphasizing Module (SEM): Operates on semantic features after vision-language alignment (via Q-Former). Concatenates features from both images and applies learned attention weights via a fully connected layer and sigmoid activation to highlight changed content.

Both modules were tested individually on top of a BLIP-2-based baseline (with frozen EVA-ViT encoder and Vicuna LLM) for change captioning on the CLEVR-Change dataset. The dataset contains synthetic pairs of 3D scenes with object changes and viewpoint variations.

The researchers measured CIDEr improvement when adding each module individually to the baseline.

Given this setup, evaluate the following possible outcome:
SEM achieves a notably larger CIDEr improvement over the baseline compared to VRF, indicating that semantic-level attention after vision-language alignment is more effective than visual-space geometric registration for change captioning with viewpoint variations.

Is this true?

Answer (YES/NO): NO